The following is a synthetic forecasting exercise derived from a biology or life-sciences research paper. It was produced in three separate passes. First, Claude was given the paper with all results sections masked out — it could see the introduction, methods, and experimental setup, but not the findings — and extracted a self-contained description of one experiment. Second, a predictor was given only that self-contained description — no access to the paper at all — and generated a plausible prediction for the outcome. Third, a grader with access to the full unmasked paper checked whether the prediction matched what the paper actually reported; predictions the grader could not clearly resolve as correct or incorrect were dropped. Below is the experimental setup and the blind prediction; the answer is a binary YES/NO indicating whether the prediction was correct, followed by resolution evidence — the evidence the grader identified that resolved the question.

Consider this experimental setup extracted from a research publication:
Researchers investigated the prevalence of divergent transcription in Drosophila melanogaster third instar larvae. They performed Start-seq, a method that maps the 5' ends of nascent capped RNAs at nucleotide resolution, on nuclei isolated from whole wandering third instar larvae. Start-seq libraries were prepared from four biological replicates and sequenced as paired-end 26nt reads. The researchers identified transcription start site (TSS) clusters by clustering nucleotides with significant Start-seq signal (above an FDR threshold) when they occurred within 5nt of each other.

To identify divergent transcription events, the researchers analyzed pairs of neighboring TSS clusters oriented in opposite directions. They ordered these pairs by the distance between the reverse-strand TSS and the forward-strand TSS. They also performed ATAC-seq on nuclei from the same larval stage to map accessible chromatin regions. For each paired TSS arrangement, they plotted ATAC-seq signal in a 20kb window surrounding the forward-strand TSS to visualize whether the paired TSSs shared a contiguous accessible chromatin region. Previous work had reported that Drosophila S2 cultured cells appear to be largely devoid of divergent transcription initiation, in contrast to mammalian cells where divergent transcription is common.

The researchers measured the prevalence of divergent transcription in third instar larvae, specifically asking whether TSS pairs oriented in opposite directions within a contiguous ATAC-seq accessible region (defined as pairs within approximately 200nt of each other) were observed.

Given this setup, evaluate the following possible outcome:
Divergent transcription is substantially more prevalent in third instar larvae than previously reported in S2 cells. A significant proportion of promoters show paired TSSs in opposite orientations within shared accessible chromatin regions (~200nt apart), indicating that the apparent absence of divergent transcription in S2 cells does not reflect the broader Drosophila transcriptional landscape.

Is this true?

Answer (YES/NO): NO